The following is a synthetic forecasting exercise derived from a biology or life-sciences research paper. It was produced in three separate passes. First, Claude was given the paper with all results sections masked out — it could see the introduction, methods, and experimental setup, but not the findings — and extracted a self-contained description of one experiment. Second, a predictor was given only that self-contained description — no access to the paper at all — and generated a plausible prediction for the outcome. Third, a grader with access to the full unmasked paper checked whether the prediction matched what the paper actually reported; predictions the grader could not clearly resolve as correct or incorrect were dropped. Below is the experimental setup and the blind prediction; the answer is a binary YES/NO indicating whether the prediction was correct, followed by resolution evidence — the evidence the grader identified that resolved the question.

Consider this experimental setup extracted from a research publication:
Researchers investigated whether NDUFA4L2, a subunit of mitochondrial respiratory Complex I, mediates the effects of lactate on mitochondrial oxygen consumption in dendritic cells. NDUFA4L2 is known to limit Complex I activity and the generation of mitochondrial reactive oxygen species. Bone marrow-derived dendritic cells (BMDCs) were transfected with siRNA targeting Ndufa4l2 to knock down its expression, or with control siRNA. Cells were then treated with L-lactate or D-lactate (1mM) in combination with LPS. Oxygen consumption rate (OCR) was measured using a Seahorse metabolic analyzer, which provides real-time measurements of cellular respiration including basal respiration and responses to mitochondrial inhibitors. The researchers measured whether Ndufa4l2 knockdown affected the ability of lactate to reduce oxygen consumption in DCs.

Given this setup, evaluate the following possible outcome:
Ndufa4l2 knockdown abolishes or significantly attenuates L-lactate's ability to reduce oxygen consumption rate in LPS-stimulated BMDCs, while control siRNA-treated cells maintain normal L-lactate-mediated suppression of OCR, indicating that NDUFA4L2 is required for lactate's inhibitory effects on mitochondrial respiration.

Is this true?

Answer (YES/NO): YES